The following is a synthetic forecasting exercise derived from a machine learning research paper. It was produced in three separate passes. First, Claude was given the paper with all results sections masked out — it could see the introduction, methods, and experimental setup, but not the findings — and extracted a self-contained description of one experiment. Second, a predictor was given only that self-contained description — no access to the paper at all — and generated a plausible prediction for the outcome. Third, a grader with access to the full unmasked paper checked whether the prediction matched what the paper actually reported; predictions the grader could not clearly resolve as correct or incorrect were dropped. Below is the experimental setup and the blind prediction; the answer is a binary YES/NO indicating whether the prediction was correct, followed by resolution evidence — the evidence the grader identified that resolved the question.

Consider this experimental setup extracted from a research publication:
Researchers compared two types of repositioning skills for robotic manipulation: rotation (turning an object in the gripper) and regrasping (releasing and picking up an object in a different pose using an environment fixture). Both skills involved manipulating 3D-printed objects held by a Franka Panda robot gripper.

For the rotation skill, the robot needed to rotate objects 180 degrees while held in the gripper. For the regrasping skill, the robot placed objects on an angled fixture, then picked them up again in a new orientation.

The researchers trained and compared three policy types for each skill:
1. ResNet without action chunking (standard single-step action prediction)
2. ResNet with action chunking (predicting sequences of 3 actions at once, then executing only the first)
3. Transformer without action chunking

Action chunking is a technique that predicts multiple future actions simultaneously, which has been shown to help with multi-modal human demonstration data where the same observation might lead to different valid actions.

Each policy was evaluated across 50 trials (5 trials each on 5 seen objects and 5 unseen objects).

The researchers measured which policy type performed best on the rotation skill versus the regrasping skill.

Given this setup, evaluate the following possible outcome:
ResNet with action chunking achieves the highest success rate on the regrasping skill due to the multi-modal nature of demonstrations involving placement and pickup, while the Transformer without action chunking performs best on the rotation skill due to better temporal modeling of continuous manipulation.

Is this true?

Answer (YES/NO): NO